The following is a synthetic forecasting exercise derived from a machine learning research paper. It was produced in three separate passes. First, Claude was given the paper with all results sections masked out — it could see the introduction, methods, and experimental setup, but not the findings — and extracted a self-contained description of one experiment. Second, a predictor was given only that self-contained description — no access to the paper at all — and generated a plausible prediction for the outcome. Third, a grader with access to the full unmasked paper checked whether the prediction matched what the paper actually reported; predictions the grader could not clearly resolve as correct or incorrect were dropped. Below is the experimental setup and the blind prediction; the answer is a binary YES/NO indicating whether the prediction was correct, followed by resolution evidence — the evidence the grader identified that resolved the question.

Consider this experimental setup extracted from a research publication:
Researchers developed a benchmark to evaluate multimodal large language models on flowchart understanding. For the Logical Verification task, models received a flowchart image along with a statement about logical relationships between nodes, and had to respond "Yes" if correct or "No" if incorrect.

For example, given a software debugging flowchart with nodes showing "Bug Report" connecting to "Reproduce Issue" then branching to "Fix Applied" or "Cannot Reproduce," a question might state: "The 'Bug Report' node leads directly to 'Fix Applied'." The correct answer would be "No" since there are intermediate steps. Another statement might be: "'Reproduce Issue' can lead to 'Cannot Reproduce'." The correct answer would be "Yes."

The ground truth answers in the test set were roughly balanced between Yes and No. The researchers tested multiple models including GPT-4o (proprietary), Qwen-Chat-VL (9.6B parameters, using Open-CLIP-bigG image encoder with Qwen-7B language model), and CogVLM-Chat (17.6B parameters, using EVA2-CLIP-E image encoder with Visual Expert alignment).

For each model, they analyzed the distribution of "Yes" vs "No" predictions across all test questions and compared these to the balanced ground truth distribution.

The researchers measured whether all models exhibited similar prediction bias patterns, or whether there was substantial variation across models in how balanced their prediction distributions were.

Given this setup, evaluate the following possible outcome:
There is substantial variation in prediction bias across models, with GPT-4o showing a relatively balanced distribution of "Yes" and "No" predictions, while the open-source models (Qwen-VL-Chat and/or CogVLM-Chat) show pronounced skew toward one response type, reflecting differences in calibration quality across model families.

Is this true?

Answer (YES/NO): YES